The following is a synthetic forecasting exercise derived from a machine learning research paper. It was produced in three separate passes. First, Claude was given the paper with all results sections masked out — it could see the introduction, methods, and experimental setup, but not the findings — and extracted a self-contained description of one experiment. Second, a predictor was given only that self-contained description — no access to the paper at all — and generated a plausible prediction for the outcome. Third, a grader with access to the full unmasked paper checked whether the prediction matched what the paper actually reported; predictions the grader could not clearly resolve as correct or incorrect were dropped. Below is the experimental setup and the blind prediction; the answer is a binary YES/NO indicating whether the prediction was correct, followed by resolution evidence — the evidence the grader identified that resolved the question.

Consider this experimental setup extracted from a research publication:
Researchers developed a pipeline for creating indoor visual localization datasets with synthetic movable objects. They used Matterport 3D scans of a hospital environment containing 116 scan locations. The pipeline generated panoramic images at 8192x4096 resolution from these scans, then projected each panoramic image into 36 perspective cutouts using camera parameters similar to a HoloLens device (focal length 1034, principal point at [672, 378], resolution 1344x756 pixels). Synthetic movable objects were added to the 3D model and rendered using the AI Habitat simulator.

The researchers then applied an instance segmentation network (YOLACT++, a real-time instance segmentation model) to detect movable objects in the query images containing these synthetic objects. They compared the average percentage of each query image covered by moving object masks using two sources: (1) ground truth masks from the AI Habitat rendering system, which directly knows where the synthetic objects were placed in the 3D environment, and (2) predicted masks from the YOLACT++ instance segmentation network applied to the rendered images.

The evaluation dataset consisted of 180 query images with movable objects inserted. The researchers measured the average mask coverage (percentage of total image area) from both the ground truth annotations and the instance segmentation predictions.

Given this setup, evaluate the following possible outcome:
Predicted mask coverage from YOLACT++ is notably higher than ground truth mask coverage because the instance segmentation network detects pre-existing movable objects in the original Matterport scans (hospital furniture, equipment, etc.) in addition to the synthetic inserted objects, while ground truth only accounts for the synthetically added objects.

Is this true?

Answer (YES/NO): NO